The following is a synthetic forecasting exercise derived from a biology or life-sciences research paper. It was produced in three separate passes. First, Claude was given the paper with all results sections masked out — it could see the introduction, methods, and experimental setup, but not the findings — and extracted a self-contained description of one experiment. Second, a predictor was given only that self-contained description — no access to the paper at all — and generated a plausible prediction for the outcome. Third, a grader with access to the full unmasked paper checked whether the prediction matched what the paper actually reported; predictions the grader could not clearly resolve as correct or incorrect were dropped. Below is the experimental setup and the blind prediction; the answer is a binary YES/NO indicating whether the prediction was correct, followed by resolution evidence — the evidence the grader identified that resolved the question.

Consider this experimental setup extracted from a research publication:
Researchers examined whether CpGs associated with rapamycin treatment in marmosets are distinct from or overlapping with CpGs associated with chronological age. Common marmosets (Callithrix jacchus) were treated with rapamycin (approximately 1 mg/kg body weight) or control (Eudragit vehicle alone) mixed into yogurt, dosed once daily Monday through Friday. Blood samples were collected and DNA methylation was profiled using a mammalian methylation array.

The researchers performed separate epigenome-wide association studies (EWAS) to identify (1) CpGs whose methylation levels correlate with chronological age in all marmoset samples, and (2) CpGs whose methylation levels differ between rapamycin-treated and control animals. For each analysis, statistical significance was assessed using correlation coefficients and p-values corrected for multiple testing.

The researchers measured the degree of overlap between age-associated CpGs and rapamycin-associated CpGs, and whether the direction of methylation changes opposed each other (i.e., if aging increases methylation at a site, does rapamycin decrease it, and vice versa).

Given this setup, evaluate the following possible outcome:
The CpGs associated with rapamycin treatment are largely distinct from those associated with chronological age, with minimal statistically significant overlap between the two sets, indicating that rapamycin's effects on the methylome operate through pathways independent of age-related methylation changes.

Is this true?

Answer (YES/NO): YES